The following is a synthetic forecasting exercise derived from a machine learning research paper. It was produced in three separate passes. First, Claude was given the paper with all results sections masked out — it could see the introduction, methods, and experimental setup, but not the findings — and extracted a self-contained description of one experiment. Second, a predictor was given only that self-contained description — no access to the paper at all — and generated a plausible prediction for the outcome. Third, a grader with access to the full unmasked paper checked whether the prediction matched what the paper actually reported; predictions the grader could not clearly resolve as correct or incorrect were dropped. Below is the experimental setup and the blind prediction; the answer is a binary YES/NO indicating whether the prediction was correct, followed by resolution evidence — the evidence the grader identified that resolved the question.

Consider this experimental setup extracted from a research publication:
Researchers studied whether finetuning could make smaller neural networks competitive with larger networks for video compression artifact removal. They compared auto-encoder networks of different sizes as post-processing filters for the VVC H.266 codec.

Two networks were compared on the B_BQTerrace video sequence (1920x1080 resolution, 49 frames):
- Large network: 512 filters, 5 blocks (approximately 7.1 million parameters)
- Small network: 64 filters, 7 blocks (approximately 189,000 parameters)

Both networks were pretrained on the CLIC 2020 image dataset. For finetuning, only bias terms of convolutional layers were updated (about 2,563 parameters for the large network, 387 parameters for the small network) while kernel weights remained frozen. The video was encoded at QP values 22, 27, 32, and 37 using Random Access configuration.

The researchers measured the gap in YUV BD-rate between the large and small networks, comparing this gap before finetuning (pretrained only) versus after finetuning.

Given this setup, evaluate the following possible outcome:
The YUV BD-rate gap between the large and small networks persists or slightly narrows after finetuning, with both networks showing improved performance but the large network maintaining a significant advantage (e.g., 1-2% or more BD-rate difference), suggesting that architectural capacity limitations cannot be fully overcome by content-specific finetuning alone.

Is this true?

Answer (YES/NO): NO